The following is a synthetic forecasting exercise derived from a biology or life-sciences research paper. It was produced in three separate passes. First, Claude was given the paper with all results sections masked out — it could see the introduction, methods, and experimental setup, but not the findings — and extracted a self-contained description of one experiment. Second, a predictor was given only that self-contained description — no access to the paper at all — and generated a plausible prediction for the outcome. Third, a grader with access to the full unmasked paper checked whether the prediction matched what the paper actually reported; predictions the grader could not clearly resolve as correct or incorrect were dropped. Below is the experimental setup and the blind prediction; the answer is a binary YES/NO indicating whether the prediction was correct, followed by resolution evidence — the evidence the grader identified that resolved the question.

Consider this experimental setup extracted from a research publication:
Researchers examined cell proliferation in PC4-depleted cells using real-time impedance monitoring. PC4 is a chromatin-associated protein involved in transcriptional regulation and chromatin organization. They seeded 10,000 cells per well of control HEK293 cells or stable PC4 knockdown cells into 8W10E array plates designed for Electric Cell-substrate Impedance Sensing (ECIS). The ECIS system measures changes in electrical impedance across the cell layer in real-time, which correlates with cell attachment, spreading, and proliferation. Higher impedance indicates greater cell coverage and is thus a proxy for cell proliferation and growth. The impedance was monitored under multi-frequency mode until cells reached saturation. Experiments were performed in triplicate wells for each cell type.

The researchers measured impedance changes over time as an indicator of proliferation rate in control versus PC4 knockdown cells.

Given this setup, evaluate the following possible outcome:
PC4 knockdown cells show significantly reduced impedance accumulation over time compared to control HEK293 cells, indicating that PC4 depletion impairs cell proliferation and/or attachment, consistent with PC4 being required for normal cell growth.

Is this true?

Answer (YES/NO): NO